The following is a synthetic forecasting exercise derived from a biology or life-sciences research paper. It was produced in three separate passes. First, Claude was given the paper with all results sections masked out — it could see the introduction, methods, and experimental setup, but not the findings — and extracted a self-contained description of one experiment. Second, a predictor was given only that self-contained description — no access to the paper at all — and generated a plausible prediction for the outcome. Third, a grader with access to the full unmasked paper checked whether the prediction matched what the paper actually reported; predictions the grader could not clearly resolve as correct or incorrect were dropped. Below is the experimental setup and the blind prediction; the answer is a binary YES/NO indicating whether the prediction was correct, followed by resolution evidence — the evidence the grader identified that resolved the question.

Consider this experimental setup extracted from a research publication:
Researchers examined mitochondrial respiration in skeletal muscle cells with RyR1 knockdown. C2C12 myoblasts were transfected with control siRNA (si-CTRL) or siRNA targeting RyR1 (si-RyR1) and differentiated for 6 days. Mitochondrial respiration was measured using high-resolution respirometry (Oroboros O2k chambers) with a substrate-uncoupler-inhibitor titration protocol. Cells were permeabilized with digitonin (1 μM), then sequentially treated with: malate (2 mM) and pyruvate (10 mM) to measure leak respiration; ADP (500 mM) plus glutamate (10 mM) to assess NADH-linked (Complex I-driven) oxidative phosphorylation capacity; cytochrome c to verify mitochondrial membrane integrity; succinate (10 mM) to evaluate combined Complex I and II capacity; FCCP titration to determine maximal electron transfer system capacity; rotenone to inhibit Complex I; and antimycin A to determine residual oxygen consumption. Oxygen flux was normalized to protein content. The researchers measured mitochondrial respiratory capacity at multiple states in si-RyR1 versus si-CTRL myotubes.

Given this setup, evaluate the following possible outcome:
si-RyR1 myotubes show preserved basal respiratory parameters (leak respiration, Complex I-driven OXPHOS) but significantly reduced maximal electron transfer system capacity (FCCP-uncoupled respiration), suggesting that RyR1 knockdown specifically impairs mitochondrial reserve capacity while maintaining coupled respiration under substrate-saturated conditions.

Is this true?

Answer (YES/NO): NO